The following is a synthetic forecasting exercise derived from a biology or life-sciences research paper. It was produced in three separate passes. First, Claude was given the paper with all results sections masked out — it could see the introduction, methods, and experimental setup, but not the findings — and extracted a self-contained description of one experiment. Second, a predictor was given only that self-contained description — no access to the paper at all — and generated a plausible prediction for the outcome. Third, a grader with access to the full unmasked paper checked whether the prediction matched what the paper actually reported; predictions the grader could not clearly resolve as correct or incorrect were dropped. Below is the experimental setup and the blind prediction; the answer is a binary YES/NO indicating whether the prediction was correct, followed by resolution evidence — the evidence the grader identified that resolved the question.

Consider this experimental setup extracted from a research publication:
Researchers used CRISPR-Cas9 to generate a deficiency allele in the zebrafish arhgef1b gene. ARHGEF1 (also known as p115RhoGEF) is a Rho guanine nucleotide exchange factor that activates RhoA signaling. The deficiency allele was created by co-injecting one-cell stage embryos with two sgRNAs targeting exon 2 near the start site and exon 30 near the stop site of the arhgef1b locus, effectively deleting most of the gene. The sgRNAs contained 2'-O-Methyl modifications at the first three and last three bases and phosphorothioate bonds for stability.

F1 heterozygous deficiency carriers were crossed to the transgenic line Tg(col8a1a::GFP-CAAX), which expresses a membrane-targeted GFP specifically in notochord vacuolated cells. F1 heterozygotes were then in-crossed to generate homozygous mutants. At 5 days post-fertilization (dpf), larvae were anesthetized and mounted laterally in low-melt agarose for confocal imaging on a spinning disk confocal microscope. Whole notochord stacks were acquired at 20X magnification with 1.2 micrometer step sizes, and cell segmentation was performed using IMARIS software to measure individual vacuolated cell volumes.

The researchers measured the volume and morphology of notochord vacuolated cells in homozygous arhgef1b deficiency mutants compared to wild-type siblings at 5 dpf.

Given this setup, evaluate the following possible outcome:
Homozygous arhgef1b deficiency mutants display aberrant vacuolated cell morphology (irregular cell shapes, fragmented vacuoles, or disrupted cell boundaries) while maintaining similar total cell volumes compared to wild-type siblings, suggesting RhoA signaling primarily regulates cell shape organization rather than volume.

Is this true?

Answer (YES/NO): NO